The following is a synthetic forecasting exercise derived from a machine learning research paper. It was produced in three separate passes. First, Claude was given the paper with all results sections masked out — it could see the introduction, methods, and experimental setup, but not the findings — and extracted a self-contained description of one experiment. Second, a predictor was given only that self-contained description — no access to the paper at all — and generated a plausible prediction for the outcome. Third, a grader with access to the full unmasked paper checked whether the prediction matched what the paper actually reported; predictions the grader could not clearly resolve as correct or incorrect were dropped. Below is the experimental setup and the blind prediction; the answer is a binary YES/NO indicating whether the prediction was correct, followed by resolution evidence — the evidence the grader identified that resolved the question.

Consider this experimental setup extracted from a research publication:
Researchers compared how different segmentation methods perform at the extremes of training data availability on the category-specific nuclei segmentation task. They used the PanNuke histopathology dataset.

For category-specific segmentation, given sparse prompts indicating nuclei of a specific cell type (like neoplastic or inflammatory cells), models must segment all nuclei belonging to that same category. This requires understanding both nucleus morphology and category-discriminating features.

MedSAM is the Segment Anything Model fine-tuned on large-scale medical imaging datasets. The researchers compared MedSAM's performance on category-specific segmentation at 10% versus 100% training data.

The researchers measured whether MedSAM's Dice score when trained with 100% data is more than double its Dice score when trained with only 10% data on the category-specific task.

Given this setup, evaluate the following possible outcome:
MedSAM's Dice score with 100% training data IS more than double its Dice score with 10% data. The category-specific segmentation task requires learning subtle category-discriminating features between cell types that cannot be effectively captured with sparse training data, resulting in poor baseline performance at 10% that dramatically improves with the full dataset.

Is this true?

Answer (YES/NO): NO